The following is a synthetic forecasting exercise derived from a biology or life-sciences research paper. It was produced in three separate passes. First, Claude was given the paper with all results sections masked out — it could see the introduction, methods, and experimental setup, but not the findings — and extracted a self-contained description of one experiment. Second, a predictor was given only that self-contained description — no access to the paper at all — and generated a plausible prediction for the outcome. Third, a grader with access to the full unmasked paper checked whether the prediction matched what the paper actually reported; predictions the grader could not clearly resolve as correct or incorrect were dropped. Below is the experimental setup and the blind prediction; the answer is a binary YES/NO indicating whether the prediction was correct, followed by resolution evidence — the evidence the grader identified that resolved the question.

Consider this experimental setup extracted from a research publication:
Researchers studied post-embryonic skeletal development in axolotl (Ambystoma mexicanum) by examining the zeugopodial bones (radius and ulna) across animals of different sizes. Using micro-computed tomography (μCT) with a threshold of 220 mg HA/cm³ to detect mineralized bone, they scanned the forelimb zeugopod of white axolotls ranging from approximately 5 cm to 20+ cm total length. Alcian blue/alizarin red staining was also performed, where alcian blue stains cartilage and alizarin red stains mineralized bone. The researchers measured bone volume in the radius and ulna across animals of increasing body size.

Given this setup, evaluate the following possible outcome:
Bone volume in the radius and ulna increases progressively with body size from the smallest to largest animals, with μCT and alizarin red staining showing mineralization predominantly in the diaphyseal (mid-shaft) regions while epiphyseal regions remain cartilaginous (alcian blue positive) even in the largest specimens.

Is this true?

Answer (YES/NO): NO